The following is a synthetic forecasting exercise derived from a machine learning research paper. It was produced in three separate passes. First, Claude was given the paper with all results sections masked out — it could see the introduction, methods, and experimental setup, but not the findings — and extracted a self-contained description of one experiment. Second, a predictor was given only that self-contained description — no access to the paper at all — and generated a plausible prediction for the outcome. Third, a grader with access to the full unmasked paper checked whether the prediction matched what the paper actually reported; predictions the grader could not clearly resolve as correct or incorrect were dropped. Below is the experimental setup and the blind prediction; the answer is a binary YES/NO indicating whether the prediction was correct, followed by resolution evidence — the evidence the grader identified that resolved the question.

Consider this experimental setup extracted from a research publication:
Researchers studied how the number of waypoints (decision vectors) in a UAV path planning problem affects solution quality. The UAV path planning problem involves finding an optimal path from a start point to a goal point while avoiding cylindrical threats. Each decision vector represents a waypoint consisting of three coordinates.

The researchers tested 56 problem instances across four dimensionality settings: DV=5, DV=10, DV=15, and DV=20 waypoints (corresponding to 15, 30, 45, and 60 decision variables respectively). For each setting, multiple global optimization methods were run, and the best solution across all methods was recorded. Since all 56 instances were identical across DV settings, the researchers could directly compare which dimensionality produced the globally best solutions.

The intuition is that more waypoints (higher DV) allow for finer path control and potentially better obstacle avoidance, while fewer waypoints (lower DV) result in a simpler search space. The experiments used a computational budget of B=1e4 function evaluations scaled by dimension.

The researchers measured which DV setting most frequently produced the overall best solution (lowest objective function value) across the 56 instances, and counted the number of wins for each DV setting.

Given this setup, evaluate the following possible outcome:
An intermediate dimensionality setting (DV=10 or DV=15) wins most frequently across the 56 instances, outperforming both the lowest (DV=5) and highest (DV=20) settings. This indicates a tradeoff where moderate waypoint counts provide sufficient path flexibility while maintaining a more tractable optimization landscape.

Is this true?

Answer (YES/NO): NO